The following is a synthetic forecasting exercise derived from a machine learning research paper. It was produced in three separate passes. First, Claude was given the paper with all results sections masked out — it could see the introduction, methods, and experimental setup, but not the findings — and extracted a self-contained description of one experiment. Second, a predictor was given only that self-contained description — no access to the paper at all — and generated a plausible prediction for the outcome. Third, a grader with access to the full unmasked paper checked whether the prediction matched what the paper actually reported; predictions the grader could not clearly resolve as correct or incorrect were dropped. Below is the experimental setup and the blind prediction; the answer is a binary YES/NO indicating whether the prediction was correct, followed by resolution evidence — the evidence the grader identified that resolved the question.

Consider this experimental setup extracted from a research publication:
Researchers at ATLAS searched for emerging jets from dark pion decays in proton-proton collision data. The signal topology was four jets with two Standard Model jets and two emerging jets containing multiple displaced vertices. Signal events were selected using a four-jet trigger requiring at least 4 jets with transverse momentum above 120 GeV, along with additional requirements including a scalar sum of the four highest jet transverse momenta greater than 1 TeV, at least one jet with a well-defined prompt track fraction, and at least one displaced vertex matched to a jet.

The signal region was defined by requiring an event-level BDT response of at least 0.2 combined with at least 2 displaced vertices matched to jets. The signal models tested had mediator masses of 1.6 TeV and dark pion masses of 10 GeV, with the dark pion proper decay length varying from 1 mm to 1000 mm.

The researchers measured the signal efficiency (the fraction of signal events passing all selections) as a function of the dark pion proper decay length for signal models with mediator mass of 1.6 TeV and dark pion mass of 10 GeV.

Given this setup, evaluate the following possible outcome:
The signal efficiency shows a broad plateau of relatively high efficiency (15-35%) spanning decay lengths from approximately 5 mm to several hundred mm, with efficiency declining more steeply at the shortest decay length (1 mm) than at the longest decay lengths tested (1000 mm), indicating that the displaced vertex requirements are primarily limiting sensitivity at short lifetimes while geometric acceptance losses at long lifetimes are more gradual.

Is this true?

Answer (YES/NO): NO